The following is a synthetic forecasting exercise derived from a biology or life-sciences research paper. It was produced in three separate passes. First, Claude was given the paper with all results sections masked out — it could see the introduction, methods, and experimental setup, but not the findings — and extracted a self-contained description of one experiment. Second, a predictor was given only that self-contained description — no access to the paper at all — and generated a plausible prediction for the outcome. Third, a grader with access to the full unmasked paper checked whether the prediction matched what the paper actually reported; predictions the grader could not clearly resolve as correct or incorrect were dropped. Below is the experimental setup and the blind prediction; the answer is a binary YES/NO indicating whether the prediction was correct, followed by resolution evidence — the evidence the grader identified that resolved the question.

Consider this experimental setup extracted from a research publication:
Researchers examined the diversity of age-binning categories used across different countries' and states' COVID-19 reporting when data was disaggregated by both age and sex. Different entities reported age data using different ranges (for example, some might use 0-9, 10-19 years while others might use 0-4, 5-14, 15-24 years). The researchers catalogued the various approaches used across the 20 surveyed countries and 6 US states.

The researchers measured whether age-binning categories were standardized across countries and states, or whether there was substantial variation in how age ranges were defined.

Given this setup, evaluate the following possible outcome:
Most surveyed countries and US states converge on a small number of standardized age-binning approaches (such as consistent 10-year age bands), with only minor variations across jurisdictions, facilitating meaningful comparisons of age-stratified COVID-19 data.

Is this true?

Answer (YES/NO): NO